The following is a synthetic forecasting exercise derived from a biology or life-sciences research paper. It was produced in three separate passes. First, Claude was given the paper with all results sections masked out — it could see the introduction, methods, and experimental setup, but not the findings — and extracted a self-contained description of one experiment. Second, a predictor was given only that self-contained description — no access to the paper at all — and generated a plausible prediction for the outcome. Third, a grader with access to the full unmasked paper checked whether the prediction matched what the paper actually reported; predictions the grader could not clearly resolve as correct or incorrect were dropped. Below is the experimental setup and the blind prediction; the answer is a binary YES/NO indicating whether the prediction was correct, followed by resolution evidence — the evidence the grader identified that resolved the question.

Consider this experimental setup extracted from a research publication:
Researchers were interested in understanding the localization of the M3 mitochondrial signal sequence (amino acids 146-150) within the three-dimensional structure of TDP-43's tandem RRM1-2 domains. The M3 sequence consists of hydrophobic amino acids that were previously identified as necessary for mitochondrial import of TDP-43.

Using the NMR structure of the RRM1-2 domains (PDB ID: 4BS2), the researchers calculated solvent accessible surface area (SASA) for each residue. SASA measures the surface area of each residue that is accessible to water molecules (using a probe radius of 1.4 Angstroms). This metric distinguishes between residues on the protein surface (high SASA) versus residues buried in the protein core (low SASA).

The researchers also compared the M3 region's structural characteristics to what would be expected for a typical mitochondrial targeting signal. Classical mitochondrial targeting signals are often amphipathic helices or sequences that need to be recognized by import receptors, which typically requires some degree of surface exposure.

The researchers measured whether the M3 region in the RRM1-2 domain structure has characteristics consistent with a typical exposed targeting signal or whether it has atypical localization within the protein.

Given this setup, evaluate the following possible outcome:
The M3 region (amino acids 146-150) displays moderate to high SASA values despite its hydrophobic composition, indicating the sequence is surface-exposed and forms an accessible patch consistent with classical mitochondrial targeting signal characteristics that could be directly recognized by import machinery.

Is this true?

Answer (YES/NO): NO